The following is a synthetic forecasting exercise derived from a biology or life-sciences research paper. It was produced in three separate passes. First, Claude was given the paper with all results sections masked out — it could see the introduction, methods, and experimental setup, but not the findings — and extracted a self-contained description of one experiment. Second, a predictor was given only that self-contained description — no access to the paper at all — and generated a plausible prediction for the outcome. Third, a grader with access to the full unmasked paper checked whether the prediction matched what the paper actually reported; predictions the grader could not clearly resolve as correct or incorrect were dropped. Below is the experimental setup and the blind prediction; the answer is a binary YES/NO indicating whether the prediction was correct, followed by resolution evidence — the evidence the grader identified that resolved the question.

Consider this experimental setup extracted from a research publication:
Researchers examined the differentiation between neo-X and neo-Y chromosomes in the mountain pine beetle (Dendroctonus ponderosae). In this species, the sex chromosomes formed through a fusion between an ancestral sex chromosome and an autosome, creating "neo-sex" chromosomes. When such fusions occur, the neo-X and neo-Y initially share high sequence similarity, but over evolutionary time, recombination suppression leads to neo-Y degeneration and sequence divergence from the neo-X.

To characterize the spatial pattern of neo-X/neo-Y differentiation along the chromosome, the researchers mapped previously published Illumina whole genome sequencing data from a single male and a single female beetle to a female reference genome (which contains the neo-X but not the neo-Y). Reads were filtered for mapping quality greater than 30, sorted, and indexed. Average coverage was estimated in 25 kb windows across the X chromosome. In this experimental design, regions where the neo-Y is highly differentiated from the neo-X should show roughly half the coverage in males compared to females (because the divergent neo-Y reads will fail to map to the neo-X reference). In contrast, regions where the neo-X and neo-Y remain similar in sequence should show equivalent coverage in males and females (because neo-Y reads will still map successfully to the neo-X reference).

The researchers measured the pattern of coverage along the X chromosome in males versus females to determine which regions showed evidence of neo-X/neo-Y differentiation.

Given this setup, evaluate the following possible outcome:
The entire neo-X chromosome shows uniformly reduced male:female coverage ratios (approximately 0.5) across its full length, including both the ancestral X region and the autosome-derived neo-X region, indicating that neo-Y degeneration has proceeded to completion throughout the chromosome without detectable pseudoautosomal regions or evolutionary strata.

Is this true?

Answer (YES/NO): NO